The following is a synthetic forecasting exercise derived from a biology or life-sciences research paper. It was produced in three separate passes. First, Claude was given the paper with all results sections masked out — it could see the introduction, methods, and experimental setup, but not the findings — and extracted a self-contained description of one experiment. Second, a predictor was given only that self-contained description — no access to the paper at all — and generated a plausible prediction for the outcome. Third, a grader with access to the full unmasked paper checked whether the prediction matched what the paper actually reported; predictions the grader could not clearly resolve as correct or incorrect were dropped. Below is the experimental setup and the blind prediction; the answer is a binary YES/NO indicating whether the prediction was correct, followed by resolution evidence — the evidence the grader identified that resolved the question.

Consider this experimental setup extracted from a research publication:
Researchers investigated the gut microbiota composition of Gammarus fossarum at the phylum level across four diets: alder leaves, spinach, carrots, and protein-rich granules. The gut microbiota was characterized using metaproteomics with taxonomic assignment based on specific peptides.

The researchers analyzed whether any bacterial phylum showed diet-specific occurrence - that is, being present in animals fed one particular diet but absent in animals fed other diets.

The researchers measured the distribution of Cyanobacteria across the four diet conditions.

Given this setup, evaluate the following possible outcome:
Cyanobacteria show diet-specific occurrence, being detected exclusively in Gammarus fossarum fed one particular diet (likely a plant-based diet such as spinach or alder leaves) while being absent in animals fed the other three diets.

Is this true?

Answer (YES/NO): NO